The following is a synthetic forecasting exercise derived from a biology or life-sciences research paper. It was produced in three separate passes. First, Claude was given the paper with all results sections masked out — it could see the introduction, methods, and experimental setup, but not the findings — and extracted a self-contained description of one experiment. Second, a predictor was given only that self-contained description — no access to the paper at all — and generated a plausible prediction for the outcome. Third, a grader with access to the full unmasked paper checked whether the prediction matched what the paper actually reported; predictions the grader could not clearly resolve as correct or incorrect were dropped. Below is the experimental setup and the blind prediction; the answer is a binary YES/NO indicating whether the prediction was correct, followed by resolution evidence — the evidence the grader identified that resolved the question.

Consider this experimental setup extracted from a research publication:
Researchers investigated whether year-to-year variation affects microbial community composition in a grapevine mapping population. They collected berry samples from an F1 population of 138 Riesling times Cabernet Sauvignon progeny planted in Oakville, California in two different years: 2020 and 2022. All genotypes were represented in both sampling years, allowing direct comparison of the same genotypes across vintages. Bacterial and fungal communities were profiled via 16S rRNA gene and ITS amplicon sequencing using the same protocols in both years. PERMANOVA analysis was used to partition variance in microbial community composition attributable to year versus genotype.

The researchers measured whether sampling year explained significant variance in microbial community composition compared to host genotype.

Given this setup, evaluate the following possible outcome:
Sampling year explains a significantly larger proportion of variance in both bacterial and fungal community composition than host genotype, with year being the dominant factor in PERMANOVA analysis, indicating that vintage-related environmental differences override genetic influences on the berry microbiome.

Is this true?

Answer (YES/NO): NO